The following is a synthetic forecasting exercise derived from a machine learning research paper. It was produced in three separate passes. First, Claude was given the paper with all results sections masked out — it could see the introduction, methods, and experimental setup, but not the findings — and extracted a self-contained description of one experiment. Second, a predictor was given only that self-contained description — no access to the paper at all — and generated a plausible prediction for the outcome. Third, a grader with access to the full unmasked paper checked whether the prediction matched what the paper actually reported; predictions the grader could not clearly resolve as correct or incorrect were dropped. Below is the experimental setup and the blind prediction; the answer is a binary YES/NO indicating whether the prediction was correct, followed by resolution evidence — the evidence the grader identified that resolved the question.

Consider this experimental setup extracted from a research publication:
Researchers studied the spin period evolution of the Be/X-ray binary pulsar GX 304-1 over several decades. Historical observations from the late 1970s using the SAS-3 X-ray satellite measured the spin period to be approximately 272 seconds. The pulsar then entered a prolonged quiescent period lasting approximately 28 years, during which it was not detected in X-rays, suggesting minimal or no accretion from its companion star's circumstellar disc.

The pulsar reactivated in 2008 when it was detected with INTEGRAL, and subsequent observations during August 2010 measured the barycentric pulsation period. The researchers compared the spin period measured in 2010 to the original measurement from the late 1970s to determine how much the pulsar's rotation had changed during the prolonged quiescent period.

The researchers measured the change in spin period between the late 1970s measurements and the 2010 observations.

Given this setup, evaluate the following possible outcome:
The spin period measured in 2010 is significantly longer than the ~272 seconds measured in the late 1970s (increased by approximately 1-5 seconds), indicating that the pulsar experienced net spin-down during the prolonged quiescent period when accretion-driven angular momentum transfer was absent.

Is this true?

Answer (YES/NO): YES